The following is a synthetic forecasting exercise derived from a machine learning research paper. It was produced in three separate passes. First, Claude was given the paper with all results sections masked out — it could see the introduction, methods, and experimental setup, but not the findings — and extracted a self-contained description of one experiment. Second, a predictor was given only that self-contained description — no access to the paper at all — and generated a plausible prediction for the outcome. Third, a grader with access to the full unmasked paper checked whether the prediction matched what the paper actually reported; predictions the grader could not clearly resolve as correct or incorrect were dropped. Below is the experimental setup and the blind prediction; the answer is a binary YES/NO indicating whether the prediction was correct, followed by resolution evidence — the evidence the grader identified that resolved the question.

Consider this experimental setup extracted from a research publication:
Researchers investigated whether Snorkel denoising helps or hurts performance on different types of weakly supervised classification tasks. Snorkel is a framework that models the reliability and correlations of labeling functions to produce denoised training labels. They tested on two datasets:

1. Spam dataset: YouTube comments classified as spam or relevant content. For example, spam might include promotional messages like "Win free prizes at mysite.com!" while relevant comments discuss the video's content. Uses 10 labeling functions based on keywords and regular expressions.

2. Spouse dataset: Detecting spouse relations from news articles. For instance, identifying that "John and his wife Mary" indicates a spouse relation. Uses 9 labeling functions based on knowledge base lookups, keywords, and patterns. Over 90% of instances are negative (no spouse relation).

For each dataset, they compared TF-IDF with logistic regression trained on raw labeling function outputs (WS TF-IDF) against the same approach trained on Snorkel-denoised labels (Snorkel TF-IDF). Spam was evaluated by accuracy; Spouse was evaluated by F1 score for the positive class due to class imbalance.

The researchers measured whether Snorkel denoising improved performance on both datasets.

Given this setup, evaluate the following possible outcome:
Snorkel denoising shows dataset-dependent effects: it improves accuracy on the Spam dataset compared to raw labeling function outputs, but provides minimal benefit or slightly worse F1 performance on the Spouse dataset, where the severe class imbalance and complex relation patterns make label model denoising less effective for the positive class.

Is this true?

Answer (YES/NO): NO